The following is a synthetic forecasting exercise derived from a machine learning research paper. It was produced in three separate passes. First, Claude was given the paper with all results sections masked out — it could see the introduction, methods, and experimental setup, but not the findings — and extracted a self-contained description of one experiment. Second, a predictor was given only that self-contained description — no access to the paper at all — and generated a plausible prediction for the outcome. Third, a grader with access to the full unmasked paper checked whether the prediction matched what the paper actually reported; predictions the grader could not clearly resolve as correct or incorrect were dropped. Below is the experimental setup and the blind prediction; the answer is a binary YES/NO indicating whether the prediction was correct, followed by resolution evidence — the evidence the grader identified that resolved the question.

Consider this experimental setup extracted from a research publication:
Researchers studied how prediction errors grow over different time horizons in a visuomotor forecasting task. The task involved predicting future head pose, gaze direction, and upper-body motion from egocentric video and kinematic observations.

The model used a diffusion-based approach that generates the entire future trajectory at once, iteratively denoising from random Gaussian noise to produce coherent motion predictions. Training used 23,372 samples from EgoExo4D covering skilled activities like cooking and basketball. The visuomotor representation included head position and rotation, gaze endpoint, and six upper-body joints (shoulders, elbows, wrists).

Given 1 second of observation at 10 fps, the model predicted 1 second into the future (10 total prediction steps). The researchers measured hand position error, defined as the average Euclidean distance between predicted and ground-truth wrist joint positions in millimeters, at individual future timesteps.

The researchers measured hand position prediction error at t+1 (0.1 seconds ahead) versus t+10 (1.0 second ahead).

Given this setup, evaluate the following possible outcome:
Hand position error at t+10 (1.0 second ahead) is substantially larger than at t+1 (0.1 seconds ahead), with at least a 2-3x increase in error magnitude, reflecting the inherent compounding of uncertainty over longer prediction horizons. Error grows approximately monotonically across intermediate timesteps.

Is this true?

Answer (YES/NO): YES